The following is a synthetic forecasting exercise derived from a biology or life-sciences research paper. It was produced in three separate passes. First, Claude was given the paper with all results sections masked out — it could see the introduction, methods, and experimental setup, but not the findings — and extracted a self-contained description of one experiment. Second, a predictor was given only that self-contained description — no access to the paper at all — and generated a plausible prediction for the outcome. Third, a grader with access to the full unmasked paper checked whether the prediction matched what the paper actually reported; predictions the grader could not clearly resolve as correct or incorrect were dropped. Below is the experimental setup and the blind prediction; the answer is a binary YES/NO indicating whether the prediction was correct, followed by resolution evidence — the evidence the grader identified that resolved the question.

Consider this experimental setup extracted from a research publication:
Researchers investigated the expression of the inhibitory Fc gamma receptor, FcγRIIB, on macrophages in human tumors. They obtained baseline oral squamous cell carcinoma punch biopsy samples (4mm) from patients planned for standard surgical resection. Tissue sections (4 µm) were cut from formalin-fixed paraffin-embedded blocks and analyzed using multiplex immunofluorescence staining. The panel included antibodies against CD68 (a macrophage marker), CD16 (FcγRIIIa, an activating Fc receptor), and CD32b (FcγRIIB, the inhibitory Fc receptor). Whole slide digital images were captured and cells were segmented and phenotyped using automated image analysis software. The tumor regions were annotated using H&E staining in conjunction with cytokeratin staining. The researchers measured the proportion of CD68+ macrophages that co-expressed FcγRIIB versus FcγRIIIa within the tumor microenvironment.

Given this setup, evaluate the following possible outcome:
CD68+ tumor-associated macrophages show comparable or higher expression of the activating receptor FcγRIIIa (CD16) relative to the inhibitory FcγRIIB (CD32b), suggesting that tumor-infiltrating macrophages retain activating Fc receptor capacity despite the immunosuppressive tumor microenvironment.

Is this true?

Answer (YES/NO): NO